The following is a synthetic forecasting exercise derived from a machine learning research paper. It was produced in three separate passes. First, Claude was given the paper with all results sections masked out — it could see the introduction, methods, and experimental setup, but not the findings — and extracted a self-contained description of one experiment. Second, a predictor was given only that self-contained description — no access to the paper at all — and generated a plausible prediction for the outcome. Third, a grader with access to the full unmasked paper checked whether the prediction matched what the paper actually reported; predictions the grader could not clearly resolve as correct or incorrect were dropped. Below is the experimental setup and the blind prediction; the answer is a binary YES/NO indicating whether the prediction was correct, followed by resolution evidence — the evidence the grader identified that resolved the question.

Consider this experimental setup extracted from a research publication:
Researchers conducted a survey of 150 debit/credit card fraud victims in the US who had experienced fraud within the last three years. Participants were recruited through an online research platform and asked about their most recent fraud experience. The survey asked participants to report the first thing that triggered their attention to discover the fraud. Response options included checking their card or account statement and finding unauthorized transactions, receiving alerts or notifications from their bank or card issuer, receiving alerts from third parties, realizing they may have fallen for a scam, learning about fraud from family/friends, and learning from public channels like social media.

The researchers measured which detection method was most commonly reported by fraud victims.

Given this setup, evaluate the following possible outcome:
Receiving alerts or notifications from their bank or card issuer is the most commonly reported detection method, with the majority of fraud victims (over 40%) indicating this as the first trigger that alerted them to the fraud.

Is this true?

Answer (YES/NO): NO